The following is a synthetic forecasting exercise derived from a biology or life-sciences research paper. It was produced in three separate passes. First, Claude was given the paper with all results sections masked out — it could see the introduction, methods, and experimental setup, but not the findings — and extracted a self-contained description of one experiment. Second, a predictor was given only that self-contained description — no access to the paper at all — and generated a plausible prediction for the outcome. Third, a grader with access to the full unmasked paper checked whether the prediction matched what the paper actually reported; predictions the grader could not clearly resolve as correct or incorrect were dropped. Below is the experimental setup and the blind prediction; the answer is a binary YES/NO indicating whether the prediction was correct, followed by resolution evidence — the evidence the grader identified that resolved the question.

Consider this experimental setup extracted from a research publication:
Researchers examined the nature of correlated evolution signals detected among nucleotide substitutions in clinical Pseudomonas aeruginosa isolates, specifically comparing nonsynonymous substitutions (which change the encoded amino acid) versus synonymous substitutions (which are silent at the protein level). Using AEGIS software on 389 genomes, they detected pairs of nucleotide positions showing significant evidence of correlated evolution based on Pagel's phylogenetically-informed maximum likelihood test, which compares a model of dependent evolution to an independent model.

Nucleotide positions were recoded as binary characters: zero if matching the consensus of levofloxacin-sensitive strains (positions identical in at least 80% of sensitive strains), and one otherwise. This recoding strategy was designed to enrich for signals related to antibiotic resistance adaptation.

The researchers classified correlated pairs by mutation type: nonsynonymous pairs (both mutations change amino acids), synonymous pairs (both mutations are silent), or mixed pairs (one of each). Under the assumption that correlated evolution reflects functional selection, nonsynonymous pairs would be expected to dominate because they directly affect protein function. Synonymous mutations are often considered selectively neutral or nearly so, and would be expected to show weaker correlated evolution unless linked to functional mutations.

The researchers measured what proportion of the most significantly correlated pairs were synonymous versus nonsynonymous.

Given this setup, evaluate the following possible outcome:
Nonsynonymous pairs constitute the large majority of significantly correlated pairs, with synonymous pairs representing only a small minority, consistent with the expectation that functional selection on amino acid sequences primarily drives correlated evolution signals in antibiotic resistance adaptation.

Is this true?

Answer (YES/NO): NO